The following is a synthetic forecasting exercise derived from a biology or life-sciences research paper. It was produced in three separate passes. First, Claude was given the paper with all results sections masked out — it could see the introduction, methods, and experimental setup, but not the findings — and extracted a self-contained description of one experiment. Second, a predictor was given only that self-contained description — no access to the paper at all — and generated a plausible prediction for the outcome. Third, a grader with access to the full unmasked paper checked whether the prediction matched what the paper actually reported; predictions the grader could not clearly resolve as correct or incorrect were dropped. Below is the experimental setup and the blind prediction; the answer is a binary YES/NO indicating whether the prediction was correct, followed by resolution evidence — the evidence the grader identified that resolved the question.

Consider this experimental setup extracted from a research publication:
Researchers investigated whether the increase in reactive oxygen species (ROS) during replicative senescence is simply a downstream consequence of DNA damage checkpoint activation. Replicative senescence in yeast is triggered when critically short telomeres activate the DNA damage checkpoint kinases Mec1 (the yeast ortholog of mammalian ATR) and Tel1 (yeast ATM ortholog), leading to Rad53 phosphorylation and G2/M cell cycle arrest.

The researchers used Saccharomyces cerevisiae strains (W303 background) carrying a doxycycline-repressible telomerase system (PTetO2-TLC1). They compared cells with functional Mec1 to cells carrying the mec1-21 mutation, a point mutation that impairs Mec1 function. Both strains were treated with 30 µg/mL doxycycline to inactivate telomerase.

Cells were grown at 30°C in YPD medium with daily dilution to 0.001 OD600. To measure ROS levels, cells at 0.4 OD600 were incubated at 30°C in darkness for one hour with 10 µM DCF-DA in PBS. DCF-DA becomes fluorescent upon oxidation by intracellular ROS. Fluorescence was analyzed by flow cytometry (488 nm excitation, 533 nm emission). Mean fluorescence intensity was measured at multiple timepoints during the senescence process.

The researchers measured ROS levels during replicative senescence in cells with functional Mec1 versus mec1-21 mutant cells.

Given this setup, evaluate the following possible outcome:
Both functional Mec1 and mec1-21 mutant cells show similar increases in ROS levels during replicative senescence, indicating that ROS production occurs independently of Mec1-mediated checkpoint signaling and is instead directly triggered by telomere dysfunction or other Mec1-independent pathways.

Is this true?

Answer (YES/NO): NO